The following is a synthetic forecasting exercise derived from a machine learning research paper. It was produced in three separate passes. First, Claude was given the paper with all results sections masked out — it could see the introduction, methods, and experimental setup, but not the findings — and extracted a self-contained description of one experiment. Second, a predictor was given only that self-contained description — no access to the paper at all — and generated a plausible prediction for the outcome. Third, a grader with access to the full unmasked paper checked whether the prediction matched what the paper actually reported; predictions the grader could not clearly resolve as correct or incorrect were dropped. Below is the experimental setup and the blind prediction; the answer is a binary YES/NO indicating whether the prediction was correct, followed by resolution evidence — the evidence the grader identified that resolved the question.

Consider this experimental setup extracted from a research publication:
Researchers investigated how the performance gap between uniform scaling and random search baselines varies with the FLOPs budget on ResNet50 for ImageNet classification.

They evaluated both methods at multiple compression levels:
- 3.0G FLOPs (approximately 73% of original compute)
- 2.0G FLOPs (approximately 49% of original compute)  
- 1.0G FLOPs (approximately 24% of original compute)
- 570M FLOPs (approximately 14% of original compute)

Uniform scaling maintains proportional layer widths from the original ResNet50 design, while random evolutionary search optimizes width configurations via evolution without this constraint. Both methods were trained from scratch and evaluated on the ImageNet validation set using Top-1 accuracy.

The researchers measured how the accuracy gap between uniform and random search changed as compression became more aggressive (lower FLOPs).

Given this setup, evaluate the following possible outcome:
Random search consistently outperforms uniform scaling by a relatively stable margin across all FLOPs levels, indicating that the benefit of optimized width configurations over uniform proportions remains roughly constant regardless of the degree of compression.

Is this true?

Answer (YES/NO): NO